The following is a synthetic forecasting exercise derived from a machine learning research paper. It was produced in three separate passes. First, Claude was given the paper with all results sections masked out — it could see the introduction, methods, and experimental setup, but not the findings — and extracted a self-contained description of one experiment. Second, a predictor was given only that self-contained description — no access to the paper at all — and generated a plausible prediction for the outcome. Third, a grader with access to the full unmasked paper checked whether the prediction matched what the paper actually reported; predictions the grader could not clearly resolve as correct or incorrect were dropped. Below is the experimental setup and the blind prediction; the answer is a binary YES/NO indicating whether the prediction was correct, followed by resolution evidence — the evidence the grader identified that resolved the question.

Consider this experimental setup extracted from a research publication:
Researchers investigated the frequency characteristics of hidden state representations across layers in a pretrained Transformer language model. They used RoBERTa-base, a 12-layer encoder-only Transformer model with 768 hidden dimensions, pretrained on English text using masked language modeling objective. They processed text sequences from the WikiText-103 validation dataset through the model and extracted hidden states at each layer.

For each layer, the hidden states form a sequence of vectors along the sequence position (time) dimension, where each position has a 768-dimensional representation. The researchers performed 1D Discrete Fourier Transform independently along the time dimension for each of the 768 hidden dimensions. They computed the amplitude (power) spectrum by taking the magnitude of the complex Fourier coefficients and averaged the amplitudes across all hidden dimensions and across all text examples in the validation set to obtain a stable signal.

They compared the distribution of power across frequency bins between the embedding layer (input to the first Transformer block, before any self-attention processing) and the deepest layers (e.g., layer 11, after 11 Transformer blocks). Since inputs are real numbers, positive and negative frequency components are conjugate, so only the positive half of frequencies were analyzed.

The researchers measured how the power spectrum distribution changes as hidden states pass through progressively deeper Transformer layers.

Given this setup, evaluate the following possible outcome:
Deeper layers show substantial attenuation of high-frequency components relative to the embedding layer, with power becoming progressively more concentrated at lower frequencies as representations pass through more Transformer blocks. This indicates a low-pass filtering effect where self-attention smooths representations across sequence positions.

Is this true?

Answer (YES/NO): YES